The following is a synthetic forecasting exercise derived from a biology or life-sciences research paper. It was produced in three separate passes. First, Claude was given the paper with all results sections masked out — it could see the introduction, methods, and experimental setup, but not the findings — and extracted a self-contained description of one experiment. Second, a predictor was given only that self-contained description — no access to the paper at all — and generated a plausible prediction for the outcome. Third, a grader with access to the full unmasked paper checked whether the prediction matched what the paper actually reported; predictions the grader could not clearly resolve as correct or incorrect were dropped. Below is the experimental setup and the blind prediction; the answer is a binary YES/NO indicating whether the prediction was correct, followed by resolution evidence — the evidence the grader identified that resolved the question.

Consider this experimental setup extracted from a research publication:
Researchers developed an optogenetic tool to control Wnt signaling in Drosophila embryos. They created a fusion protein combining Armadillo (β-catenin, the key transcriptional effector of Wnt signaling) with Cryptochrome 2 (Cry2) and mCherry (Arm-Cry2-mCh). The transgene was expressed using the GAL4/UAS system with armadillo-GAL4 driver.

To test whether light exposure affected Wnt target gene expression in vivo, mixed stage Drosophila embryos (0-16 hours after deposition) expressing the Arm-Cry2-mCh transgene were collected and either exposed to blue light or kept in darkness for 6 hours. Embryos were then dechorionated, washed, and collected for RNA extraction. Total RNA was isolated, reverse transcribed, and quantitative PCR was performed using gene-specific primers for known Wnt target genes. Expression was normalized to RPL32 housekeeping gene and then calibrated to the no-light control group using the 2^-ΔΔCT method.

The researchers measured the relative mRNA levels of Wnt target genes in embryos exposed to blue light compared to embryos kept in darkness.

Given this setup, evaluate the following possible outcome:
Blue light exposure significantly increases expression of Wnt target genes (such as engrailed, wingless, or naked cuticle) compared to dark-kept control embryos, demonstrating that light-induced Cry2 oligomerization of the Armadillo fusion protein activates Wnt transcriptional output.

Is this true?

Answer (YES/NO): NO